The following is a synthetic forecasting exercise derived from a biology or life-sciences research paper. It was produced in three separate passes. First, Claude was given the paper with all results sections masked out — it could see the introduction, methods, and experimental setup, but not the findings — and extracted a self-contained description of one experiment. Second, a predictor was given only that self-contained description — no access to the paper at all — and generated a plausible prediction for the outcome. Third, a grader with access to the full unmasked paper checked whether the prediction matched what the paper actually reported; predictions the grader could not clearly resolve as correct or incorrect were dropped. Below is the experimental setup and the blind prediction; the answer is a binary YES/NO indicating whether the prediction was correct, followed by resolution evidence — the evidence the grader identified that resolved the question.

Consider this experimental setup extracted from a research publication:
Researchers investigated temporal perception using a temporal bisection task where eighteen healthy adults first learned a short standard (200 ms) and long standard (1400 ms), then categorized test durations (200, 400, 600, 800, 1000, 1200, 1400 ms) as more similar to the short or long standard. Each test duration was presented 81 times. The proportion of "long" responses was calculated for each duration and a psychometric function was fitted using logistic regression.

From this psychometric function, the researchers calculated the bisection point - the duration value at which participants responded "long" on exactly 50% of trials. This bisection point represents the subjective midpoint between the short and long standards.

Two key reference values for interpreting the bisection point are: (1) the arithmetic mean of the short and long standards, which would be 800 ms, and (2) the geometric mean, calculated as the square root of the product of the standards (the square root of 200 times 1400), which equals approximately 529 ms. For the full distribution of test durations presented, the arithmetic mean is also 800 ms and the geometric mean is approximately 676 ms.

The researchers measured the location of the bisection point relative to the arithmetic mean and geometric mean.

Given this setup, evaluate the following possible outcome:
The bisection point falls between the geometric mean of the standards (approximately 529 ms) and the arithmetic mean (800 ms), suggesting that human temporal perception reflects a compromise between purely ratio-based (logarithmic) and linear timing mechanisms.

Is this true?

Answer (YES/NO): YES